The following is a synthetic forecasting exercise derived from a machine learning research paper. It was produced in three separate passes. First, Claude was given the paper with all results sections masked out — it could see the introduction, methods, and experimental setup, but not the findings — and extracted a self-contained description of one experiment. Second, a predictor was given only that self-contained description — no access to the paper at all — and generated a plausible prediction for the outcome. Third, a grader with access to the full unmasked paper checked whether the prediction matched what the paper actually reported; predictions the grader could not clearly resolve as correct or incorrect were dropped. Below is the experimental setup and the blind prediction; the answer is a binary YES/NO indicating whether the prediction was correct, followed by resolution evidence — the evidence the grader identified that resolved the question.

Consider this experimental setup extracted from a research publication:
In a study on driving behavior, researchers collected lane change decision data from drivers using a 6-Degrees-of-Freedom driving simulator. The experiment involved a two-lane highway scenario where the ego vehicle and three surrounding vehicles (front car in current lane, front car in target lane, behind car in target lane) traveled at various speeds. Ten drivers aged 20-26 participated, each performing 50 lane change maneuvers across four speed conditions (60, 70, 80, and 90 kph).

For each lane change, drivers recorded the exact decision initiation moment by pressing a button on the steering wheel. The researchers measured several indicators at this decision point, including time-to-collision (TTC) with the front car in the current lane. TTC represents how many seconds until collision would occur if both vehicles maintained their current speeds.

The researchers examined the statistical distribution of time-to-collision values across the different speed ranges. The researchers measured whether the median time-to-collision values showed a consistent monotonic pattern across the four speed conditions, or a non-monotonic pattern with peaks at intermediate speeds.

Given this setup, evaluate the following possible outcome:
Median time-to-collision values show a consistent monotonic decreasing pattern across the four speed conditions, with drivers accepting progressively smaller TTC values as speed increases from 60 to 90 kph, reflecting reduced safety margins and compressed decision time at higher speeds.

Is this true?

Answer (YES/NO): NO